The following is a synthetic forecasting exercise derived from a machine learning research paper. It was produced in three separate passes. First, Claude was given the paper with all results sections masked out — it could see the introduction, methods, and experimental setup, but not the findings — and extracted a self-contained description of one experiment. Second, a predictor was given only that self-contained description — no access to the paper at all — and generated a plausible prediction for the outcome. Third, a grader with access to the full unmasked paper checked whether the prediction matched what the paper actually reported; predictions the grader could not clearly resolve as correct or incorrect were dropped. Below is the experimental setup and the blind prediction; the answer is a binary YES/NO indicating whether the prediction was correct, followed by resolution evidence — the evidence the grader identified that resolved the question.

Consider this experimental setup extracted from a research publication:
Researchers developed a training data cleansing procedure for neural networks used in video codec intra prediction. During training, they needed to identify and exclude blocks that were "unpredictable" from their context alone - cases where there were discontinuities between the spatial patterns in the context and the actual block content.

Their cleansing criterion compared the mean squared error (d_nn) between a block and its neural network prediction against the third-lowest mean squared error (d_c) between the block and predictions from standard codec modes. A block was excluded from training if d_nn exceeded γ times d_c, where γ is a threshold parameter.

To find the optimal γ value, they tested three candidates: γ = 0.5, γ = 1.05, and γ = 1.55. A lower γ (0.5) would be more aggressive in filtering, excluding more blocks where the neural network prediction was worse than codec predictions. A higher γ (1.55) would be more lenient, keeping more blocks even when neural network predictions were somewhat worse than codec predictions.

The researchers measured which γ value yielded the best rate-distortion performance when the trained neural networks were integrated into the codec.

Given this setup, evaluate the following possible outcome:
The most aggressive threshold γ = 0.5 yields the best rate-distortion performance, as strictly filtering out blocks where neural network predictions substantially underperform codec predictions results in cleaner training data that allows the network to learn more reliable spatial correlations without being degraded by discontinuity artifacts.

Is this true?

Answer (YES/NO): NO